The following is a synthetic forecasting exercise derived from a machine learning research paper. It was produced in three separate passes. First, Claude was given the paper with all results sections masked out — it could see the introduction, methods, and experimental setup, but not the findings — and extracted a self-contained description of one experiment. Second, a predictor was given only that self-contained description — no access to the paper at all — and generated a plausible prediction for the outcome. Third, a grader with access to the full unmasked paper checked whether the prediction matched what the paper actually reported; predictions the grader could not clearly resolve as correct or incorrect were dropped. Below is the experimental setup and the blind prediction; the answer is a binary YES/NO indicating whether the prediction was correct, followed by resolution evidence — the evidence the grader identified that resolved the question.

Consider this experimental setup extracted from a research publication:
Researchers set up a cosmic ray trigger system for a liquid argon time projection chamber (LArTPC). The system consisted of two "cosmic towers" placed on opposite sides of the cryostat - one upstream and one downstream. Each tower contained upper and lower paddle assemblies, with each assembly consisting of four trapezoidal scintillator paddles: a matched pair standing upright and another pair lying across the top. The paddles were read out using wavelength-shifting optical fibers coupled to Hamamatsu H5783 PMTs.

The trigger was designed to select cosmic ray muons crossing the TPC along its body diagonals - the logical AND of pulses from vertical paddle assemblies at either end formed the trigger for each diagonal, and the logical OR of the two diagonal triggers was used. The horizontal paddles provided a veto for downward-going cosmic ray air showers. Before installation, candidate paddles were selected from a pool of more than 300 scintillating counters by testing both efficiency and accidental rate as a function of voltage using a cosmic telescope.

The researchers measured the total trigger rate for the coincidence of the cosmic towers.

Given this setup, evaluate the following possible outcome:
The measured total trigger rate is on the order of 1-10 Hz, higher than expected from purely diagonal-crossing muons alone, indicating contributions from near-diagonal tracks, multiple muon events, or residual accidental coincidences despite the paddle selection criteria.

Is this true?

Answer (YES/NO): NO